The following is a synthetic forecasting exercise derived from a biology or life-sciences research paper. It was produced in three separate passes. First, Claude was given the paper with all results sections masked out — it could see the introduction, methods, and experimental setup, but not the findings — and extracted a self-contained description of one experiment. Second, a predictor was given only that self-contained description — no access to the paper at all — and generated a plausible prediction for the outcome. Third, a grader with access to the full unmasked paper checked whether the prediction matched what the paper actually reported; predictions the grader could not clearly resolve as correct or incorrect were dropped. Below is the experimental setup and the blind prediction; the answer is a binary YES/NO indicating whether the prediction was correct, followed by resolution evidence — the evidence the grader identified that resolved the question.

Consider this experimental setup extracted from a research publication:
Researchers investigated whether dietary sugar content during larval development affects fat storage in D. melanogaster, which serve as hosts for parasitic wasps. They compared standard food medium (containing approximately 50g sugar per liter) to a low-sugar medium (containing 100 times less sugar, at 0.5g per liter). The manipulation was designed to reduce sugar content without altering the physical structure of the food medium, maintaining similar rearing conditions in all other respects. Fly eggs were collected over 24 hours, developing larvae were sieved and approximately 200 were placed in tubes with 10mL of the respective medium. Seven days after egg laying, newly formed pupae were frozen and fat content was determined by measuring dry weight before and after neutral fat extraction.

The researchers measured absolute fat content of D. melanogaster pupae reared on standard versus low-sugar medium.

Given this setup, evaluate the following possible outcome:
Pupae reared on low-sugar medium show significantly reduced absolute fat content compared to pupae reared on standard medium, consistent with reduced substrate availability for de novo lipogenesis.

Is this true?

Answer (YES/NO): YES